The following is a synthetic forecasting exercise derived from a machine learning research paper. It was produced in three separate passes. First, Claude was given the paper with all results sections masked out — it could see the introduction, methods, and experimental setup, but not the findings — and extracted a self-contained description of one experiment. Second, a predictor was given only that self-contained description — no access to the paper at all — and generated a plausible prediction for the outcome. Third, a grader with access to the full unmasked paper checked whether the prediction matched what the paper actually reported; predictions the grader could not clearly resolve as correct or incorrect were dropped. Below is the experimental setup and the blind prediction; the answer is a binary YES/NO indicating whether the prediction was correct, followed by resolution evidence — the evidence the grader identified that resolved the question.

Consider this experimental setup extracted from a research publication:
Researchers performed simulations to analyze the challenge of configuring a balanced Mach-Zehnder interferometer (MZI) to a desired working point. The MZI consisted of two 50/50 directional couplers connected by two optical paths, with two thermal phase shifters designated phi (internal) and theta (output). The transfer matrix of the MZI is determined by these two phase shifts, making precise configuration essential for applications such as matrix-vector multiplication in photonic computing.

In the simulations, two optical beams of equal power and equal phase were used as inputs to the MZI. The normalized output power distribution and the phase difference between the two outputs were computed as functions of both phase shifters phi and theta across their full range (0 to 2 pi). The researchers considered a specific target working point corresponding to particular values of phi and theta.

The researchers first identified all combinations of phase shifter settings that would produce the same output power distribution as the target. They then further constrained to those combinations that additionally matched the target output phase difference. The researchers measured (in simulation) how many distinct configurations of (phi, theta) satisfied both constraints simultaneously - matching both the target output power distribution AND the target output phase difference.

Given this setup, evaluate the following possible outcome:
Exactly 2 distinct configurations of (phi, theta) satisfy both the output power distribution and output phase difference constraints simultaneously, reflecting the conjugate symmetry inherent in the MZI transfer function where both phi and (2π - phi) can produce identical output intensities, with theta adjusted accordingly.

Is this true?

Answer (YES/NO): YES